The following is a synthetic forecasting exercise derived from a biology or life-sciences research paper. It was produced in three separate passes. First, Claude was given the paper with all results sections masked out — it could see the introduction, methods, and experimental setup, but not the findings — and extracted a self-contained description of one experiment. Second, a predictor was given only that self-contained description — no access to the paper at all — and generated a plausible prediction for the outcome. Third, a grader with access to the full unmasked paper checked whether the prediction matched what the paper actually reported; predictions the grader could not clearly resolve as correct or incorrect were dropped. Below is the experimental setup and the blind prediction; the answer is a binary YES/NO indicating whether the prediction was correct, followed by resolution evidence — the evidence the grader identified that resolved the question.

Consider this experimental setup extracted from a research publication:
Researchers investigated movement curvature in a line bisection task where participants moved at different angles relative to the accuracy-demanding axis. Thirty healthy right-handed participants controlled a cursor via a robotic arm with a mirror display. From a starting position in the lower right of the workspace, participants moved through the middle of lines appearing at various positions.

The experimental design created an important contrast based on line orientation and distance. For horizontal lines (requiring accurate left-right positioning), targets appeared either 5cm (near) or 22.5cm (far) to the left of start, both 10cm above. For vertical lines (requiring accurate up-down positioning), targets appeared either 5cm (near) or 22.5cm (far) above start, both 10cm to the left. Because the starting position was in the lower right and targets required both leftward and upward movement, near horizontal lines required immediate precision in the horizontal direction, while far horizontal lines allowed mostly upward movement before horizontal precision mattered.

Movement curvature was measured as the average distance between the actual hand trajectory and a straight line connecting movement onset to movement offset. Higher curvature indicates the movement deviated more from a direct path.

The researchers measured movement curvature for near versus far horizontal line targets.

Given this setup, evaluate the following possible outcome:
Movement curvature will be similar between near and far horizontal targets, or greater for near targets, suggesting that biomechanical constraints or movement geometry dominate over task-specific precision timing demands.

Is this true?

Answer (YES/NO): NO